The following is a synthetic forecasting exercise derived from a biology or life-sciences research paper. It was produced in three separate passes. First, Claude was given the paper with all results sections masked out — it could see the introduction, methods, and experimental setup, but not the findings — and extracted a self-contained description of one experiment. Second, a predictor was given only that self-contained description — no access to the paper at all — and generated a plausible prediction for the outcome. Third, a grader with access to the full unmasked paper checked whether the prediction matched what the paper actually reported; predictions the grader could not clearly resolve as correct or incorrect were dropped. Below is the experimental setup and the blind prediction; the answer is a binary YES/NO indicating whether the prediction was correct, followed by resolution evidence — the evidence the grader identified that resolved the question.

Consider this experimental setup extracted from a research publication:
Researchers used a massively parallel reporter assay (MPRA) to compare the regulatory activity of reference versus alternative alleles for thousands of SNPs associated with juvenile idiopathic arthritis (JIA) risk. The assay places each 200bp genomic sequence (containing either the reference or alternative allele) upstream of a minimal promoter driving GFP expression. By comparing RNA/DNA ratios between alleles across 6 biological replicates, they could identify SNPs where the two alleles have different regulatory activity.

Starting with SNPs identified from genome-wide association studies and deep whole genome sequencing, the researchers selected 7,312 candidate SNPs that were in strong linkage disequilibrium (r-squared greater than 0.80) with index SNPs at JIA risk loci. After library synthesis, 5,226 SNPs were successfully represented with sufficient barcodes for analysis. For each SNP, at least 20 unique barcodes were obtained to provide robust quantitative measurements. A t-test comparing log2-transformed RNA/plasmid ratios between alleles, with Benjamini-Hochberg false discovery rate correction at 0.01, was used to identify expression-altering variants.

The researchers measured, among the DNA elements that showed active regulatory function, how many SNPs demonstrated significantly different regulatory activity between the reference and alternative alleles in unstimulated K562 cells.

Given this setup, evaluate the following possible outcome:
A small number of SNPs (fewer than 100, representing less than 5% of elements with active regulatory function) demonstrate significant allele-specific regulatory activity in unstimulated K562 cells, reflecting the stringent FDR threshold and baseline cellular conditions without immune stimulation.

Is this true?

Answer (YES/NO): NO